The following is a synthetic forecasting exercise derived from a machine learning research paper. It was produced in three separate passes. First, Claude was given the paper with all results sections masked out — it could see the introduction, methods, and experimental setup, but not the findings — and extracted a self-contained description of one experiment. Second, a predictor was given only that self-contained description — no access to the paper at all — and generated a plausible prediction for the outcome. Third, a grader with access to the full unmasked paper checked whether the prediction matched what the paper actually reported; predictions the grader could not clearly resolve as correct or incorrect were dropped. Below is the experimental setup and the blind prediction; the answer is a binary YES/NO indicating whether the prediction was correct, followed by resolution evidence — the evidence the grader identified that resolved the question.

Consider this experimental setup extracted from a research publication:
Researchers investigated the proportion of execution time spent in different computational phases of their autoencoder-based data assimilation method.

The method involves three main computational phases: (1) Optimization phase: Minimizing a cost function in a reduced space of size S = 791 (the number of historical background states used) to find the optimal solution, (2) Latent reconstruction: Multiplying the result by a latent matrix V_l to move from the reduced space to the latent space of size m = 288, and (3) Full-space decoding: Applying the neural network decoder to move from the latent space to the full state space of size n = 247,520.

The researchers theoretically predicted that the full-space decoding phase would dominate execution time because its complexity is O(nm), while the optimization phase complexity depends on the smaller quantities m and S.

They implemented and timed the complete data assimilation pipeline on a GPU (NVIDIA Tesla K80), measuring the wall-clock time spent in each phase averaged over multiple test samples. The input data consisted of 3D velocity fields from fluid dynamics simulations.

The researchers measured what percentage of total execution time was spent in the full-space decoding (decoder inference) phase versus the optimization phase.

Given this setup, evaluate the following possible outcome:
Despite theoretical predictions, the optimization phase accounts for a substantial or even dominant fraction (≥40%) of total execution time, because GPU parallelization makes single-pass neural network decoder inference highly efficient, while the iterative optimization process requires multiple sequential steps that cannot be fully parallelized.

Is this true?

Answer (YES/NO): NO